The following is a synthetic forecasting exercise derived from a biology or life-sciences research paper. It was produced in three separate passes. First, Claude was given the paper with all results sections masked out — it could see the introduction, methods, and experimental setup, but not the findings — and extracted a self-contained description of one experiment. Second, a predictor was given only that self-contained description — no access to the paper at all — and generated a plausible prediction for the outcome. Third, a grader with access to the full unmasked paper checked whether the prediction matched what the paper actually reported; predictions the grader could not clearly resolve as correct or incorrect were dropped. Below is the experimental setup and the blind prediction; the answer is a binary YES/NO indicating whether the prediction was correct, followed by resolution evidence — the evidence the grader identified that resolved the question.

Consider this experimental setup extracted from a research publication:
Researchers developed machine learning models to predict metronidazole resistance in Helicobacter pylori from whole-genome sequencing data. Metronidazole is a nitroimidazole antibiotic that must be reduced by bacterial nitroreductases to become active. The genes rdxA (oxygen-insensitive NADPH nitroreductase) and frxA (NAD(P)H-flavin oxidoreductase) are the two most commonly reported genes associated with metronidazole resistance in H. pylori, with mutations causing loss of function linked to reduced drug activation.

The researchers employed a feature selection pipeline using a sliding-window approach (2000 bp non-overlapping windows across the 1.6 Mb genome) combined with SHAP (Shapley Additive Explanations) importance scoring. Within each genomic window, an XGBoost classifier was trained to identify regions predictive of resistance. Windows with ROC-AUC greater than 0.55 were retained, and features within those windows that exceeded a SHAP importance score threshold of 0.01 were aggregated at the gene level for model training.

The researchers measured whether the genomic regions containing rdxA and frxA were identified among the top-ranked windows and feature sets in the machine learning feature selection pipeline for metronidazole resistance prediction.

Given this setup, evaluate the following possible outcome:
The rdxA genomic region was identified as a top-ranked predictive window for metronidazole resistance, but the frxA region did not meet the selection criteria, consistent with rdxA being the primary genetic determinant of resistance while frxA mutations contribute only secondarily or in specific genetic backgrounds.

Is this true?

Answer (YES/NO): NO